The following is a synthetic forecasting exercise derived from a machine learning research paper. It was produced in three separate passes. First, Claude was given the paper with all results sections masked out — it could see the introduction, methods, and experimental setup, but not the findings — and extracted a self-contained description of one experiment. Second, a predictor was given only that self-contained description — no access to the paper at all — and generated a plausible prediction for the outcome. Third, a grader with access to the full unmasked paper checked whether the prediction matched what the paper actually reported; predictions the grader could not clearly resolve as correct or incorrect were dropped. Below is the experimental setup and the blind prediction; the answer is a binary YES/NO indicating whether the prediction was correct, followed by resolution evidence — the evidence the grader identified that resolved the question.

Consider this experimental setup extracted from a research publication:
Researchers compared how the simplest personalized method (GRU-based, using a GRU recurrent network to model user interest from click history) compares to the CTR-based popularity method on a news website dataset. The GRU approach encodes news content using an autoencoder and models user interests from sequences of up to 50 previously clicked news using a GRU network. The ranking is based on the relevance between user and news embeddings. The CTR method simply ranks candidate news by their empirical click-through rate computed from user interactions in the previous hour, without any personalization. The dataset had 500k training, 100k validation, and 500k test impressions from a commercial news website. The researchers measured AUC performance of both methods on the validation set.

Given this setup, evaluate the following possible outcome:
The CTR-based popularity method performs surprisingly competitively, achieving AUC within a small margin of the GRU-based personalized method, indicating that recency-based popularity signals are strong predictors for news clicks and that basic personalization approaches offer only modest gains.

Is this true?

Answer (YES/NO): NO